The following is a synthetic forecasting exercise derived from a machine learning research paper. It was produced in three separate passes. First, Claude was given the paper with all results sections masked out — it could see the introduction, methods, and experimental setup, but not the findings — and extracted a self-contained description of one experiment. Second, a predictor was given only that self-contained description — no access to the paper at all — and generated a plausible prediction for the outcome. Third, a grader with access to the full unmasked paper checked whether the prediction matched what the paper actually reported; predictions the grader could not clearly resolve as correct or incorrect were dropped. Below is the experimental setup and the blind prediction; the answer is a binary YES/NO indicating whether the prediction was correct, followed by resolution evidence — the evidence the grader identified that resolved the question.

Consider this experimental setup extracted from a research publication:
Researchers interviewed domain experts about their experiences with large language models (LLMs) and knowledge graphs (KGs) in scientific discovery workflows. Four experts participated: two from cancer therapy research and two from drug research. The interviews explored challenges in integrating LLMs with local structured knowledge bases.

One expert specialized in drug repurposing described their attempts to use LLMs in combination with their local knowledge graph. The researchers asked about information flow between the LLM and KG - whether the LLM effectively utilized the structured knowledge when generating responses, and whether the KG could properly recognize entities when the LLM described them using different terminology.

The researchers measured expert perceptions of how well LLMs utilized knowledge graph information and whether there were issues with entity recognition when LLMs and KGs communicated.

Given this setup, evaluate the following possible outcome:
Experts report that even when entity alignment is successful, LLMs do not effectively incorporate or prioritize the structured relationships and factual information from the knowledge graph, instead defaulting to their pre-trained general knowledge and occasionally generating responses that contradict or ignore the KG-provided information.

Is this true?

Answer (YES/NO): NO